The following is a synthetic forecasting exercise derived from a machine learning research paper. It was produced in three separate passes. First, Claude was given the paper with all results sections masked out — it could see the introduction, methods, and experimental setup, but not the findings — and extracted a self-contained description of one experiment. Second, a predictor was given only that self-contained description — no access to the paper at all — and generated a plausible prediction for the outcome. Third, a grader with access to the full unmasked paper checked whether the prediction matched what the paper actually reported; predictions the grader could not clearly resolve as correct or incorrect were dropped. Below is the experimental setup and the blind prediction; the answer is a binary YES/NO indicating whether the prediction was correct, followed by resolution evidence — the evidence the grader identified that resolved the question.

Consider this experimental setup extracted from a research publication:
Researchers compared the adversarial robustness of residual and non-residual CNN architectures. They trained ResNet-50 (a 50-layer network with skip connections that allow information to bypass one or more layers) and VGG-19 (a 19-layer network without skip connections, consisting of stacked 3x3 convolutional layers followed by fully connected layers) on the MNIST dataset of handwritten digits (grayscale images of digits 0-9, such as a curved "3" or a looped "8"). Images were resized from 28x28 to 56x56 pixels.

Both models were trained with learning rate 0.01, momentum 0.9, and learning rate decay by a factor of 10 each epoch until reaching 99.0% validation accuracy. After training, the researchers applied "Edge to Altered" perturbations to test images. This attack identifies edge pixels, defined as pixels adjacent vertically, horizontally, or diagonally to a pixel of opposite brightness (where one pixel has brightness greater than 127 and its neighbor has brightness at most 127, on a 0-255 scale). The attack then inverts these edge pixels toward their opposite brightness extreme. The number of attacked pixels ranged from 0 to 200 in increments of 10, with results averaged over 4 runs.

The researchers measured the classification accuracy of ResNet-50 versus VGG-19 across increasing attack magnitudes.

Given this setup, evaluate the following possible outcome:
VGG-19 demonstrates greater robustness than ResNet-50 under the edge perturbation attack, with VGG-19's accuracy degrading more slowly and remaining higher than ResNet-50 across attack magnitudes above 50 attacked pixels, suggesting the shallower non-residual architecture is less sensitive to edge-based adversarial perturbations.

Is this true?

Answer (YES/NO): YES